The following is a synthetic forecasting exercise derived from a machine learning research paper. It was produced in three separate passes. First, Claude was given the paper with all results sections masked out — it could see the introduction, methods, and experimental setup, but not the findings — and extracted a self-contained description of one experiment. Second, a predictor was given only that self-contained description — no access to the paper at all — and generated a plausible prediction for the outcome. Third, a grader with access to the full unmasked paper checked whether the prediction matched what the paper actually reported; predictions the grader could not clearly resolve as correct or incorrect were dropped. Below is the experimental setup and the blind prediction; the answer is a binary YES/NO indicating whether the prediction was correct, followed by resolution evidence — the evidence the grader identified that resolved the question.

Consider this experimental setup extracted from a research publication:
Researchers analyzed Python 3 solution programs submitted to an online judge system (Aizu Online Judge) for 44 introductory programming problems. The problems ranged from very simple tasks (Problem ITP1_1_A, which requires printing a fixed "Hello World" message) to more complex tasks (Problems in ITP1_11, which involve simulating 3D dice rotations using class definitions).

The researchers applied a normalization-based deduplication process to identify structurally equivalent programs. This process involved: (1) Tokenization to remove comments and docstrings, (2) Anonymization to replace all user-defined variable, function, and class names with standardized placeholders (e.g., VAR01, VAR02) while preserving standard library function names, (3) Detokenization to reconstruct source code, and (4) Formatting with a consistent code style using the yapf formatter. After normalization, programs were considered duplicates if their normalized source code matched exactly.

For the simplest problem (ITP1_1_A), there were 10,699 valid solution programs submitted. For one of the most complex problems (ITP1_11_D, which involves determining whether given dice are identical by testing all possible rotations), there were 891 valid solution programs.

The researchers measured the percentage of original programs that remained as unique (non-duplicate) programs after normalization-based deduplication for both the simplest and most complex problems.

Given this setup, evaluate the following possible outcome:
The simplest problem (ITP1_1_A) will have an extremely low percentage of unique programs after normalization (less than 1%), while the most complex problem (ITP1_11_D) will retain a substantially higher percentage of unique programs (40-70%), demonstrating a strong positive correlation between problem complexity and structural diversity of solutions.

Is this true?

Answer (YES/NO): NO